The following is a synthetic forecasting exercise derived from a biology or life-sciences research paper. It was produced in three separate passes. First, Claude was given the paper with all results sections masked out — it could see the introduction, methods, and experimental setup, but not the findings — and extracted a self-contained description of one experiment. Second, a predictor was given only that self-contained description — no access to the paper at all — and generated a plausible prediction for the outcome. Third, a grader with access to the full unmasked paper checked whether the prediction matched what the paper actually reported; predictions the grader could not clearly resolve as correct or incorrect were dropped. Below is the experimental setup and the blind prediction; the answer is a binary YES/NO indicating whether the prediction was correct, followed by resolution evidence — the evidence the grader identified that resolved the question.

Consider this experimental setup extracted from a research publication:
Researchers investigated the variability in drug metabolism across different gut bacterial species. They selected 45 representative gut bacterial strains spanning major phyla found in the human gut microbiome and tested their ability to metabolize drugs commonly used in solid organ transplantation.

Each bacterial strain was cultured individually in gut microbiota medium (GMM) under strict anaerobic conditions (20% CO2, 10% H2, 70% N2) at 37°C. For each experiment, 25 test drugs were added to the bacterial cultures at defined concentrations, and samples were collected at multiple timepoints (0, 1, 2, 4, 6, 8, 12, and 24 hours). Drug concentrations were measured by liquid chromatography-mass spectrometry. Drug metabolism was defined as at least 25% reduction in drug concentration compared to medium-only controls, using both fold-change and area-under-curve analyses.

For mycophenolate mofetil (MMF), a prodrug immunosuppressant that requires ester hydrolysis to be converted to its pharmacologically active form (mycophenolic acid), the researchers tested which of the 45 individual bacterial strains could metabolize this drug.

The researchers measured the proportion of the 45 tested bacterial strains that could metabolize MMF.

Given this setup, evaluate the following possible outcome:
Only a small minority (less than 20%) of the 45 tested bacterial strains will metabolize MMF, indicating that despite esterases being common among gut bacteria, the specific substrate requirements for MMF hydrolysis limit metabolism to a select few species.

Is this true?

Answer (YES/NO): NO